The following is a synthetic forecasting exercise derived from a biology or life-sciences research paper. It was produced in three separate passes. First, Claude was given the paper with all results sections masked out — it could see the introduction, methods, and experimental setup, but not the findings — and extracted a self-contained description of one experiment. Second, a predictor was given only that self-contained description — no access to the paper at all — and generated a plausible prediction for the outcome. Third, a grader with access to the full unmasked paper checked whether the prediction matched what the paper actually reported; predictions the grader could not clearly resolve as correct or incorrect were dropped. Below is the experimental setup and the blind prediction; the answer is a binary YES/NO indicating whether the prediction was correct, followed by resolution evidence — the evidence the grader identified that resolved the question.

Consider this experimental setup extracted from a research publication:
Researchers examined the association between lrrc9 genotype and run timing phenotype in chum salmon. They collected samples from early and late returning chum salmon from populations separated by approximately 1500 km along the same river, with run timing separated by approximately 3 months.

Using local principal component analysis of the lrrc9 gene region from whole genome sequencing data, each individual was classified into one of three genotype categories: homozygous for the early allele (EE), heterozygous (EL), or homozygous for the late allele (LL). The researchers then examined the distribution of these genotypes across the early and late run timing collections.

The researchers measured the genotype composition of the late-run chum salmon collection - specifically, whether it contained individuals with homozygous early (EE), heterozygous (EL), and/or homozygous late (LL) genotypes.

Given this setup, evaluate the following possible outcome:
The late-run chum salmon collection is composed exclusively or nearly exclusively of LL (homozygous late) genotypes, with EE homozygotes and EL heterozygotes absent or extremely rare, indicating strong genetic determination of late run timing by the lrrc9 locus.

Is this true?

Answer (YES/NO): YES